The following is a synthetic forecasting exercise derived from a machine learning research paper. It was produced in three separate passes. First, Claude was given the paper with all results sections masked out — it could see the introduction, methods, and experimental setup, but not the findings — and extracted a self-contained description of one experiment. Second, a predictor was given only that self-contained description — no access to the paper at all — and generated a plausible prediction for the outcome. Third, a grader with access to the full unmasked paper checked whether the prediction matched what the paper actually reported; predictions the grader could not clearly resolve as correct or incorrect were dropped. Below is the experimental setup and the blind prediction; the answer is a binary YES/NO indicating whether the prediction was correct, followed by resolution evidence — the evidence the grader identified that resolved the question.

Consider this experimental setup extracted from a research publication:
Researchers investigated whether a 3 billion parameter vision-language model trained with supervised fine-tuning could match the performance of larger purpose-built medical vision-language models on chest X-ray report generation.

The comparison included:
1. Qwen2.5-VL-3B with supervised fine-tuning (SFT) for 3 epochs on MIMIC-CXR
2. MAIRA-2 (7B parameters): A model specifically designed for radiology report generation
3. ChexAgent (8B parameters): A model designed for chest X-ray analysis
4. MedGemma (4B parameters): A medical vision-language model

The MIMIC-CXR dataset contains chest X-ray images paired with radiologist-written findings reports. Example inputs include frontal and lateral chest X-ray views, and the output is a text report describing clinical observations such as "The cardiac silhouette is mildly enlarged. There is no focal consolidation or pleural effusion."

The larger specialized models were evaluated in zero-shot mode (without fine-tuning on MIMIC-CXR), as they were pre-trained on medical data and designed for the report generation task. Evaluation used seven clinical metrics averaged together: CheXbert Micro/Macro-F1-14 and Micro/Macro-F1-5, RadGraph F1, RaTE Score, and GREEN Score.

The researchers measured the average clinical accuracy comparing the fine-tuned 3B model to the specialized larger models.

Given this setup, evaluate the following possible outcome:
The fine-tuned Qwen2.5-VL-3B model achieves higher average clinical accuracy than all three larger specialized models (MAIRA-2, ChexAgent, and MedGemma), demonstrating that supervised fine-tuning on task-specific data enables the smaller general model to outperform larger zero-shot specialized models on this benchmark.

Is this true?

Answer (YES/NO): YES